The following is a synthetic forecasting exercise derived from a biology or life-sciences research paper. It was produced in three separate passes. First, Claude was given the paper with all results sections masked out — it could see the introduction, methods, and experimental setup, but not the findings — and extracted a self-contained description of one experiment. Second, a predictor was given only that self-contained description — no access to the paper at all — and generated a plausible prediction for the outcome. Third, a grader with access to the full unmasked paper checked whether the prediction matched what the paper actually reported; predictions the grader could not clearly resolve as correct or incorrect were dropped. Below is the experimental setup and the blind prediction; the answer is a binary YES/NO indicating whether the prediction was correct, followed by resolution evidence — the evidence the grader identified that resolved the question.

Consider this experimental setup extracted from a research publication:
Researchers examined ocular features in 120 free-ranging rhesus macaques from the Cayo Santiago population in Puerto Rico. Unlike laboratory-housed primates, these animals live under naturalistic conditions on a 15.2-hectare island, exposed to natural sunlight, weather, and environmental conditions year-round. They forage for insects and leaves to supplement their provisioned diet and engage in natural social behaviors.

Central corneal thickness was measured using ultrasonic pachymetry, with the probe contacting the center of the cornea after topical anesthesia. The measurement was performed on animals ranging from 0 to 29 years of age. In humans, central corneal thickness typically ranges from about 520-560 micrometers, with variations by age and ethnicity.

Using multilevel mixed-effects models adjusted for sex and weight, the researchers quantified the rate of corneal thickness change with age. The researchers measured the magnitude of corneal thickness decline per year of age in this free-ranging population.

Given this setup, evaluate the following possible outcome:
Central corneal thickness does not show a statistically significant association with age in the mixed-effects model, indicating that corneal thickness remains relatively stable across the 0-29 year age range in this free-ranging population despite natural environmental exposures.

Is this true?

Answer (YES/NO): NO